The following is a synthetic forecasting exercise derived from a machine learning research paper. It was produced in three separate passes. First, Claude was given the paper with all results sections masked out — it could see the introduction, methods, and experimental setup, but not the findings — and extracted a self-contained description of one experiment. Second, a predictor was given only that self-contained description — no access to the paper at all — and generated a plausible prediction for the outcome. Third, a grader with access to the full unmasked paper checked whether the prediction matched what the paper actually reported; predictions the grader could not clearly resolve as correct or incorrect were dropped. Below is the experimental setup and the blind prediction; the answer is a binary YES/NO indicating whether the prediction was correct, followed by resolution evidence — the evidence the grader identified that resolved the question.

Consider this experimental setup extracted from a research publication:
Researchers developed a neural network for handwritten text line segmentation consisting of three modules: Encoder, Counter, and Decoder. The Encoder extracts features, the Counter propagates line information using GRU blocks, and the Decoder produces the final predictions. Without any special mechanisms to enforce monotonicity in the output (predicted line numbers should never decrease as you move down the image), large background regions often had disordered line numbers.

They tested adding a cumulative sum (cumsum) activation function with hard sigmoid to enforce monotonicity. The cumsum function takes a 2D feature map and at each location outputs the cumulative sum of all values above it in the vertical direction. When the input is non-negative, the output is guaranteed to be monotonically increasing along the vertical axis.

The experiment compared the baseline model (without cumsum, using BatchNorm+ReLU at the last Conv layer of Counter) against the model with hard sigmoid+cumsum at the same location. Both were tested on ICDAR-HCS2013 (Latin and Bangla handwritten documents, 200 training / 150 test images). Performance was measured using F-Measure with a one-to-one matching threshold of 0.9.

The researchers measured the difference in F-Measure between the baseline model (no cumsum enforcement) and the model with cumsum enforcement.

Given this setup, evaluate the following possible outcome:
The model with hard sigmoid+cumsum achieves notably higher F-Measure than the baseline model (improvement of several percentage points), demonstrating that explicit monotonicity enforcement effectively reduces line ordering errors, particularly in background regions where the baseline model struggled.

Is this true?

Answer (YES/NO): YES